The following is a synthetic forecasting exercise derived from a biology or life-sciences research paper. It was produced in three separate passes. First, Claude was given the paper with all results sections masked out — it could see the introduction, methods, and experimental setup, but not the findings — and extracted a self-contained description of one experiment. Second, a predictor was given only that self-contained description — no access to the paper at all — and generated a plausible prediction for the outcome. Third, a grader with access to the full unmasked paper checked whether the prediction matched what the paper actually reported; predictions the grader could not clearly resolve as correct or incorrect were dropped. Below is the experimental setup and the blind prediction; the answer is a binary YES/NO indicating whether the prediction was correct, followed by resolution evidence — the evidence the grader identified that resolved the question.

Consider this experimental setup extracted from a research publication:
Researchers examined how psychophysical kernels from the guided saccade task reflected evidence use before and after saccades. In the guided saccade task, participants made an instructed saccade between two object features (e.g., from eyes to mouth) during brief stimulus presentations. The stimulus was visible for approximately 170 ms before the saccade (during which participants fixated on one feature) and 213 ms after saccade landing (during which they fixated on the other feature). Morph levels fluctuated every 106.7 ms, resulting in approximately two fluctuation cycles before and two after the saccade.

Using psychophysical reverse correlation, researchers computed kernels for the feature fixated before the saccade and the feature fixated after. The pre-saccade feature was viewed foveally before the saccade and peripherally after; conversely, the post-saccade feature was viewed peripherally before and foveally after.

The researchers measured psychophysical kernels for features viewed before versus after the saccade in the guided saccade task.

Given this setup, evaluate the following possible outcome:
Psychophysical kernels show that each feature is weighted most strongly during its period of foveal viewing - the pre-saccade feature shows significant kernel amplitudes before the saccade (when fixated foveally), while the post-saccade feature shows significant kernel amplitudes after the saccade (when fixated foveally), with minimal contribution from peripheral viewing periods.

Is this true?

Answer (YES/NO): YES